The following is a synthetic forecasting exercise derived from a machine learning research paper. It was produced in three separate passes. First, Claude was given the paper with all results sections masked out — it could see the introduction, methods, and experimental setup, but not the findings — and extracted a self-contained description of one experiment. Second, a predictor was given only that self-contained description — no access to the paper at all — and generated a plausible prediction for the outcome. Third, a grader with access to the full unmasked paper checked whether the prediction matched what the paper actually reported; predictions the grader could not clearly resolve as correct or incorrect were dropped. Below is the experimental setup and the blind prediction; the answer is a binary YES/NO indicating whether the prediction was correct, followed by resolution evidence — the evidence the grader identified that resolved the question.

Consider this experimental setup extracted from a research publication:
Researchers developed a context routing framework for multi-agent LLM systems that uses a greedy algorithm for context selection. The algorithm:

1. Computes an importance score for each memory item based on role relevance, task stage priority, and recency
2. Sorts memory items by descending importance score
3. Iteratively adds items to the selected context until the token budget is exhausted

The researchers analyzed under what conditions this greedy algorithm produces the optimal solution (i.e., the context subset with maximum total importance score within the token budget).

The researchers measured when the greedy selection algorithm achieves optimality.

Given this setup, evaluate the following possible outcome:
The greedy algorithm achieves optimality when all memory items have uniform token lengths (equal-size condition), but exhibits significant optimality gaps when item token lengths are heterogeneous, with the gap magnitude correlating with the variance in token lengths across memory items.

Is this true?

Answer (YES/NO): NO